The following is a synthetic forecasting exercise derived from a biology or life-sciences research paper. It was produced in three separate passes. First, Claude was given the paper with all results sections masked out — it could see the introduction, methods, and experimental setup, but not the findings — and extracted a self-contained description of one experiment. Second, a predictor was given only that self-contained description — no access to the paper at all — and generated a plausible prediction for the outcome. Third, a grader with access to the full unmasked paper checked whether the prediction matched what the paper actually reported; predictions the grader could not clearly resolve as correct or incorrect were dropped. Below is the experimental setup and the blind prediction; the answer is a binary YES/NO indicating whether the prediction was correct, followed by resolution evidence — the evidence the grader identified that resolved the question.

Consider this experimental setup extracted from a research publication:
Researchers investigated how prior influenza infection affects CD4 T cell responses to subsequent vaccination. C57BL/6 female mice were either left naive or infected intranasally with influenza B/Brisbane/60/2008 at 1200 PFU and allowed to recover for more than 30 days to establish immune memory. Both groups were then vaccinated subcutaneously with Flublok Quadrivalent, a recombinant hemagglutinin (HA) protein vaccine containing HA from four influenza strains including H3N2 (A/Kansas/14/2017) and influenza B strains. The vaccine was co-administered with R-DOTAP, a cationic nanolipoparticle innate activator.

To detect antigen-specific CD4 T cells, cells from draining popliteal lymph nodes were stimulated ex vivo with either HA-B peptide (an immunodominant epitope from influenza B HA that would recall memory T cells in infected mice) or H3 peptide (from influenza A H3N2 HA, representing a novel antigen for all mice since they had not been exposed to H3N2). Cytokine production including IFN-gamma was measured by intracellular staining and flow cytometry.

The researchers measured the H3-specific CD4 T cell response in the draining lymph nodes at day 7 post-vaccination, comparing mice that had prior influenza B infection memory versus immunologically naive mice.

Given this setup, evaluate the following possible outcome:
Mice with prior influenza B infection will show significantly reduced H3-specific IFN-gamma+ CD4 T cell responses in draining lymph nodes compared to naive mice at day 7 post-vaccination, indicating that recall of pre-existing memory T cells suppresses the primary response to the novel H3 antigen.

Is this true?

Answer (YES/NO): NO